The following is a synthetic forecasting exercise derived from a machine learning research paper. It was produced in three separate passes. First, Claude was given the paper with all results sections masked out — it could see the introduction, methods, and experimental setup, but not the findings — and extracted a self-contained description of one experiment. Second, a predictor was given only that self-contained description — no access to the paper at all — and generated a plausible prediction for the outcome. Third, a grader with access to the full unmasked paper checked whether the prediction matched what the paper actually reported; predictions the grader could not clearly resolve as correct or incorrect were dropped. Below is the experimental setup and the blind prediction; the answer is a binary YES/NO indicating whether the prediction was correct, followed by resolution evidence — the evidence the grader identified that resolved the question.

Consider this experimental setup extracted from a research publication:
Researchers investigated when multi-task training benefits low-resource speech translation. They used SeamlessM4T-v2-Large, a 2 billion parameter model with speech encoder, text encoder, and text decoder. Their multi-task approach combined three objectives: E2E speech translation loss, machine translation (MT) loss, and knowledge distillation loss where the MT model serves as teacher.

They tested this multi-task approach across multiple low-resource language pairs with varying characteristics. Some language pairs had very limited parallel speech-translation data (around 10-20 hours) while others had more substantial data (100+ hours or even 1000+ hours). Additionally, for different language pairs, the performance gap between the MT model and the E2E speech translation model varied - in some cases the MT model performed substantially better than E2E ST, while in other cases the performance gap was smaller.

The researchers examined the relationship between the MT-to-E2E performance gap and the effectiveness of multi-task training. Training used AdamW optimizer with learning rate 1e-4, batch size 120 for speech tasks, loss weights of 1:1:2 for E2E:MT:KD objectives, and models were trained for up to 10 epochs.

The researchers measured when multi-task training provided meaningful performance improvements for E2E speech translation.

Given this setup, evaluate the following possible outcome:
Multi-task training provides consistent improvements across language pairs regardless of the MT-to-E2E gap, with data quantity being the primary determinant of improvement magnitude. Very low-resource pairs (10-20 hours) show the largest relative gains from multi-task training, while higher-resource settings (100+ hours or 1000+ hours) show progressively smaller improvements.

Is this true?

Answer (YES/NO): NO